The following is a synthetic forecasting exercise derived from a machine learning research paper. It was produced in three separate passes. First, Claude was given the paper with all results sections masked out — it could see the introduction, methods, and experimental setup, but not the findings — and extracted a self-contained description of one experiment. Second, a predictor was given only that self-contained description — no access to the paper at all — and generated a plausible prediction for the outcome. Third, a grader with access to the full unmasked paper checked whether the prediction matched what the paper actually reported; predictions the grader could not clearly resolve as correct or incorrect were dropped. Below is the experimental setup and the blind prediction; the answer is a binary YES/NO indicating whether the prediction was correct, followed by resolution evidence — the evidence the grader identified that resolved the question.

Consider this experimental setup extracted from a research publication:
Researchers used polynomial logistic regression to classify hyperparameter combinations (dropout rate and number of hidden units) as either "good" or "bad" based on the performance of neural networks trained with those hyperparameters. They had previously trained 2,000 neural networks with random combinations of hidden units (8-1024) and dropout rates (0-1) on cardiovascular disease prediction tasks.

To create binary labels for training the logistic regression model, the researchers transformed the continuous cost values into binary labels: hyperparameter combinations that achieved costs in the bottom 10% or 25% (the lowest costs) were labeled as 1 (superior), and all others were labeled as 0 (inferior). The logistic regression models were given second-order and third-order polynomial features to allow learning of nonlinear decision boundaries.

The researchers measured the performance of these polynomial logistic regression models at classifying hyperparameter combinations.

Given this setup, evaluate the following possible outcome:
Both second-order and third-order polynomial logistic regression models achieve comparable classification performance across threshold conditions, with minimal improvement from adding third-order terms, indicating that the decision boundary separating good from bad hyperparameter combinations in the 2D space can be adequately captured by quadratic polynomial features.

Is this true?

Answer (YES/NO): NO